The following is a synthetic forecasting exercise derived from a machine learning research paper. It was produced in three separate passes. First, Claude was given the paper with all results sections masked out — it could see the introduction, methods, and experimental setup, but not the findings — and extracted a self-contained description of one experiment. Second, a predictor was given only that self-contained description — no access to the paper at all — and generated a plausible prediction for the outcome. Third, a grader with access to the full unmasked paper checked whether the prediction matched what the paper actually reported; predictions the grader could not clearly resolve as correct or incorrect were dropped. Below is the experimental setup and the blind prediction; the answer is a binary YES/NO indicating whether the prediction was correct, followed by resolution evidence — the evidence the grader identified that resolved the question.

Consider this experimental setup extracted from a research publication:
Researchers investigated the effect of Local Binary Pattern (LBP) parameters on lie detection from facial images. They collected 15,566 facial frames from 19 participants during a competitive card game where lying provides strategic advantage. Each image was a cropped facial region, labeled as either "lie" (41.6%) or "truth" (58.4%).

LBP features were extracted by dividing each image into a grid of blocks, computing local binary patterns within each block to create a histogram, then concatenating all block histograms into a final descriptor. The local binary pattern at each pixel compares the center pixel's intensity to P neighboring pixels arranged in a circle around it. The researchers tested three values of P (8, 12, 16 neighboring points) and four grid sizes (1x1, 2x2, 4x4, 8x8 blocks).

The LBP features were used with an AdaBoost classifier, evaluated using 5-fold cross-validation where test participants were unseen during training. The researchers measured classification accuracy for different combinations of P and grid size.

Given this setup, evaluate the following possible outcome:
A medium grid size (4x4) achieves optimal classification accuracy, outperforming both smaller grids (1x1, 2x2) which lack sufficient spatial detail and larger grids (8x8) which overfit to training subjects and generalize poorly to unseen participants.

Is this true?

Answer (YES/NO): NO